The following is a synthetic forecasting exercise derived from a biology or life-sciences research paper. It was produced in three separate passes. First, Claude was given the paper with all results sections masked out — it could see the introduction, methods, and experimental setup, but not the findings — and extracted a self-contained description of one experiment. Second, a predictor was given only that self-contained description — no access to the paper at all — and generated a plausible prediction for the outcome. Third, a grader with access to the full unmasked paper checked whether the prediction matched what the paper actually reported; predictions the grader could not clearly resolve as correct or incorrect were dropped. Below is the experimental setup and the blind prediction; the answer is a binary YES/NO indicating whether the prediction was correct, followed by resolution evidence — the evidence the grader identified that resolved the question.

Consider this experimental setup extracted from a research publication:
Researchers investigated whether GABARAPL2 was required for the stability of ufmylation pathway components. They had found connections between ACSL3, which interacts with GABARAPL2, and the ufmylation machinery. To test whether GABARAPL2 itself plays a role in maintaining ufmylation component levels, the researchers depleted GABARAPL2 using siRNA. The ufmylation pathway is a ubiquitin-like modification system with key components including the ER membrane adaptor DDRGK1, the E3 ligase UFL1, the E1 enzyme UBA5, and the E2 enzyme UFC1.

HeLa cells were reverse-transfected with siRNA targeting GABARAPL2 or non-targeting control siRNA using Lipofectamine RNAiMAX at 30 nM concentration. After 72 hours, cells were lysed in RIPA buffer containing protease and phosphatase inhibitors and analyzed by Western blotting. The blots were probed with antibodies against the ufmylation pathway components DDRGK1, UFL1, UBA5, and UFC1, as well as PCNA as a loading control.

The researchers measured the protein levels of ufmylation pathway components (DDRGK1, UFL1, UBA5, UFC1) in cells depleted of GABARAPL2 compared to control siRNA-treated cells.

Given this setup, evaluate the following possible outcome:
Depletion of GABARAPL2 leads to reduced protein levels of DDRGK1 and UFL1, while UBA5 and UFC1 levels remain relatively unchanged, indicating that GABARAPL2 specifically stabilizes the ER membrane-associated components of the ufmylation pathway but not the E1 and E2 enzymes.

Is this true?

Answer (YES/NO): NO